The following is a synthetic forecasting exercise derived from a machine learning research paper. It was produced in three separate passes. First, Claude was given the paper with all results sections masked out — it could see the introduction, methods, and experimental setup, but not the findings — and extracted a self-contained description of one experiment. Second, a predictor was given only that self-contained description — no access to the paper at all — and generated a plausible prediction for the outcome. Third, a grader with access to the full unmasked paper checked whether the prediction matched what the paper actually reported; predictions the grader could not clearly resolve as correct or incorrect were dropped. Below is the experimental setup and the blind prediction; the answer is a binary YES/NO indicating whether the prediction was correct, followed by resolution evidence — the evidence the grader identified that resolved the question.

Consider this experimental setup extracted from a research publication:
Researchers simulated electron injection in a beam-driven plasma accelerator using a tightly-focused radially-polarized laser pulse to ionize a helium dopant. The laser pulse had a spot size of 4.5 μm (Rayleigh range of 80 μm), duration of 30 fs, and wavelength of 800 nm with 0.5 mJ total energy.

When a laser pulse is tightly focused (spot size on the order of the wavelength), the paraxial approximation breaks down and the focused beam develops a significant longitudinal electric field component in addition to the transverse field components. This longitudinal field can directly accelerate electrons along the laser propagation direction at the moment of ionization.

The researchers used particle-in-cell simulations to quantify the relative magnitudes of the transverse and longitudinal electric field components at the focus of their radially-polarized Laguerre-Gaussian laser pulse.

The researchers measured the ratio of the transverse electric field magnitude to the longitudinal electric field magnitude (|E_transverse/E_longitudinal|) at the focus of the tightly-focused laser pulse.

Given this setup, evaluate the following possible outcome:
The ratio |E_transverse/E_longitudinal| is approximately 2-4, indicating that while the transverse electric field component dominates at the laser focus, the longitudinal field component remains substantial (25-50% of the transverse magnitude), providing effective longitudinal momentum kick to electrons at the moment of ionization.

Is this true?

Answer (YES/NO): NO